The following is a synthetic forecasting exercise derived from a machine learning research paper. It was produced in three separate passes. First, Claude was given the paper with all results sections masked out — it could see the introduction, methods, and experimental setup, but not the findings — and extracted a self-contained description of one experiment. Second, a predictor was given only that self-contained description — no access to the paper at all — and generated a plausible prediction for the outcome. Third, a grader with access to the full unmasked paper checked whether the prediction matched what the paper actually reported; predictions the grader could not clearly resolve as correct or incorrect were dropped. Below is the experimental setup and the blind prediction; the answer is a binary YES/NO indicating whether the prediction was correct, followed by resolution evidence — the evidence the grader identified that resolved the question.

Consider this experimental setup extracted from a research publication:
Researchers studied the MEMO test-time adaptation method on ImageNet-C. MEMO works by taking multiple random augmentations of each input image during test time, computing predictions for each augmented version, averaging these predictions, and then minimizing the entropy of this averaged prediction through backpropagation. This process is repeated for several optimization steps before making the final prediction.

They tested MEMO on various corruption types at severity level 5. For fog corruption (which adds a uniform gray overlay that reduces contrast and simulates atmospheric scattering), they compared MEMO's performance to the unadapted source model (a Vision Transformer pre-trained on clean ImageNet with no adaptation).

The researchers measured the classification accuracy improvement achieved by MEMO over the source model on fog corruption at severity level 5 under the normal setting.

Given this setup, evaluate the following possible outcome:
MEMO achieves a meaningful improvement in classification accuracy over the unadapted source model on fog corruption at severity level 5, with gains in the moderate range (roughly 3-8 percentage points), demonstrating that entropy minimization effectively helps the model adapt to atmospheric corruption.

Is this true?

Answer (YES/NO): YES